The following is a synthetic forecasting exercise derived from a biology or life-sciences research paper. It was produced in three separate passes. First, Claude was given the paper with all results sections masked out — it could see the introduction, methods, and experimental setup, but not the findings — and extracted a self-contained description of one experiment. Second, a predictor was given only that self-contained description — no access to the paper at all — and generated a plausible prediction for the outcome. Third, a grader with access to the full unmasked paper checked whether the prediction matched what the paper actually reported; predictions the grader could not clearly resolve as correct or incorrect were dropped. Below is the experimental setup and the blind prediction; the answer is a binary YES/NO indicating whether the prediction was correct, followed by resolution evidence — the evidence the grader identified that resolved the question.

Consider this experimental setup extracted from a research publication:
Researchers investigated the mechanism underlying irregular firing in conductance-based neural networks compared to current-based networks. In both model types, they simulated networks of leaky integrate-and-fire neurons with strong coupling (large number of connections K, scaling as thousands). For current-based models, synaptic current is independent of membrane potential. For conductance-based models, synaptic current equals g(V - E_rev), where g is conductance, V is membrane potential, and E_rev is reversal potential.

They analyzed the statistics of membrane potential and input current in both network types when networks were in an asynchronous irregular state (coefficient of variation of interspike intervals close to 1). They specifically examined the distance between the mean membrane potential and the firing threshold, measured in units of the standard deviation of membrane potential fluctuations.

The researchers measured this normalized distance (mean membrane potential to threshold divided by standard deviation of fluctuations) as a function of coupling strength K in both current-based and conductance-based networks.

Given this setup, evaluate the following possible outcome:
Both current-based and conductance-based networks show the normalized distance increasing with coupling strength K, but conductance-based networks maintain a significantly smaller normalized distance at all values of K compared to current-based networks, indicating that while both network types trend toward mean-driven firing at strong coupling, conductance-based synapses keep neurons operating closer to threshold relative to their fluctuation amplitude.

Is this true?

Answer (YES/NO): NO